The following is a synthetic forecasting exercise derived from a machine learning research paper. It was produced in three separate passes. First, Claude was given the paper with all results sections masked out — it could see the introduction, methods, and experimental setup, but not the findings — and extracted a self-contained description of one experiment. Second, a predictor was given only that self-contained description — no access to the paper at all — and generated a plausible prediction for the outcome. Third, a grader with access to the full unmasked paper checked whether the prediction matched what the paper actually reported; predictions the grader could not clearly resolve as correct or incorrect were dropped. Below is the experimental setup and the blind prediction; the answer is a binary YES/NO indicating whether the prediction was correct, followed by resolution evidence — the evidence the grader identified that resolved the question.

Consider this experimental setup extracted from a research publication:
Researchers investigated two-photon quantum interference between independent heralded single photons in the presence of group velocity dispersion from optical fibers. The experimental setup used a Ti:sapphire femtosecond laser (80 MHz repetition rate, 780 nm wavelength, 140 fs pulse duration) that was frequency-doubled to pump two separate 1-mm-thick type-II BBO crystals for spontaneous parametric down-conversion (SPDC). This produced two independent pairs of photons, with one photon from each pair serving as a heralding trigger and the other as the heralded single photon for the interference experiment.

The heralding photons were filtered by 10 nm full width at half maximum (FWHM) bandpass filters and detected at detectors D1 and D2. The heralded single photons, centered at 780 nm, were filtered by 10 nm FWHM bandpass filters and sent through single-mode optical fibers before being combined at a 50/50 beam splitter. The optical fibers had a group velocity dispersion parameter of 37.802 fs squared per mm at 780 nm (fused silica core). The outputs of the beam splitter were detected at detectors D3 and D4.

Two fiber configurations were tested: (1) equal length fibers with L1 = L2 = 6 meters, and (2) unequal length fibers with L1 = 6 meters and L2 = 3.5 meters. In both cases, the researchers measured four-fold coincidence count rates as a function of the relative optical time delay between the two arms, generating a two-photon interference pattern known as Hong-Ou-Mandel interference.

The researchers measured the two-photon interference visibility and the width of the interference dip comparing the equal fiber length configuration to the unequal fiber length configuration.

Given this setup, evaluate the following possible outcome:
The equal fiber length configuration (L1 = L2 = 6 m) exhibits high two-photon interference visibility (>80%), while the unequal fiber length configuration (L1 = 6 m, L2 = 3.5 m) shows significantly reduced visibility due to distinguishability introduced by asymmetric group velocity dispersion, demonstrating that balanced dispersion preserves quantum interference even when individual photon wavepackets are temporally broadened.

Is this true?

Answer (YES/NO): NO